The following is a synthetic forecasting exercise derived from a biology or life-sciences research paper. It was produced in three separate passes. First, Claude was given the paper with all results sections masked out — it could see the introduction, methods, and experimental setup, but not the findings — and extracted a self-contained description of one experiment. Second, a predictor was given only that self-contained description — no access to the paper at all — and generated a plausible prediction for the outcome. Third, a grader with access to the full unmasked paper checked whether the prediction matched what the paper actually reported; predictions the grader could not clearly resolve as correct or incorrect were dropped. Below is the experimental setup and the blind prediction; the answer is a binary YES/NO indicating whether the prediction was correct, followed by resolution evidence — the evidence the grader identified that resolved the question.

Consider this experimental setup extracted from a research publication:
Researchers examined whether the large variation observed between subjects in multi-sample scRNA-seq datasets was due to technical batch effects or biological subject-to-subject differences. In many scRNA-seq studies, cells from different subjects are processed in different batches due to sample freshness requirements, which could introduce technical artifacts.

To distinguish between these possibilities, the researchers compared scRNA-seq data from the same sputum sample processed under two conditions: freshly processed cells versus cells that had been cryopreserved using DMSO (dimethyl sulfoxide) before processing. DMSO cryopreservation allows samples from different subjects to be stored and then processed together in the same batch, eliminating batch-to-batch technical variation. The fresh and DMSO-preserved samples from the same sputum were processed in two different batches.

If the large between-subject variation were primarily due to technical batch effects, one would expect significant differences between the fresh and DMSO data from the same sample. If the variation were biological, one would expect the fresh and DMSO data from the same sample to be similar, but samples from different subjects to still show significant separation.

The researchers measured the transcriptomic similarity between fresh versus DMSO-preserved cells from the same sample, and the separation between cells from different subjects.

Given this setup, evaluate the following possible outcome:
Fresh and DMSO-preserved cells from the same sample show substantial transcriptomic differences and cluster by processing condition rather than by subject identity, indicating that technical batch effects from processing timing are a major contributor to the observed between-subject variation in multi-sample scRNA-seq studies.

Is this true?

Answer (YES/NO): NO